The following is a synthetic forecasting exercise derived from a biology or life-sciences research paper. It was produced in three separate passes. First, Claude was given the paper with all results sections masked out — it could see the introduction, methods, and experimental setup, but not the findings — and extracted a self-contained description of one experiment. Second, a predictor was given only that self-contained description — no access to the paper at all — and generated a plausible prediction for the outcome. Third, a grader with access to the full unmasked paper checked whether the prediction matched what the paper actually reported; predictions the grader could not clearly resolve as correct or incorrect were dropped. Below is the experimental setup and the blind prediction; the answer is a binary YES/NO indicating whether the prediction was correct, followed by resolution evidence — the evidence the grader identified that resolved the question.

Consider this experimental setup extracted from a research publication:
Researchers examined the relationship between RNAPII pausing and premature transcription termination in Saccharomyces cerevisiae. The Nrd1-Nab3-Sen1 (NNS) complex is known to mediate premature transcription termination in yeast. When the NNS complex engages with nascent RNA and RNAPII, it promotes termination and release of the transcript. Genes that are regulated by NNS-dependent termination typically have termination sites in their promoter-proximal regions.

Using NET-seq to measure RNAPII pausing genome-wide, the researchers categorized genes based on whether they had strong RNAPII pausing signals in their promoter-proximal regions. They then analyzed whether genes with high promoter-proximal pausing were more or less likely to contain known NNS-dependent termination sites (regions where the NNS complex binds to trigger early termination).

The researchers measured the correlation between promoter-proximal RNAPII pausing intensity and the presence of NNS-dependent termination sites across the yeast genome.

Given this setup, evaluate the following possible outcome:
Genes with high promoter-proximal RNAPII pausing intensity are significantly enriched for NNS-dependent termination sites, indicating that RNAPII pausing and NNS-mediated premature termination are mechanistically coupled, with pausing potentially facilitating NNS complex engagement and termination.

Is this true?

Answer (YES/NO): YES